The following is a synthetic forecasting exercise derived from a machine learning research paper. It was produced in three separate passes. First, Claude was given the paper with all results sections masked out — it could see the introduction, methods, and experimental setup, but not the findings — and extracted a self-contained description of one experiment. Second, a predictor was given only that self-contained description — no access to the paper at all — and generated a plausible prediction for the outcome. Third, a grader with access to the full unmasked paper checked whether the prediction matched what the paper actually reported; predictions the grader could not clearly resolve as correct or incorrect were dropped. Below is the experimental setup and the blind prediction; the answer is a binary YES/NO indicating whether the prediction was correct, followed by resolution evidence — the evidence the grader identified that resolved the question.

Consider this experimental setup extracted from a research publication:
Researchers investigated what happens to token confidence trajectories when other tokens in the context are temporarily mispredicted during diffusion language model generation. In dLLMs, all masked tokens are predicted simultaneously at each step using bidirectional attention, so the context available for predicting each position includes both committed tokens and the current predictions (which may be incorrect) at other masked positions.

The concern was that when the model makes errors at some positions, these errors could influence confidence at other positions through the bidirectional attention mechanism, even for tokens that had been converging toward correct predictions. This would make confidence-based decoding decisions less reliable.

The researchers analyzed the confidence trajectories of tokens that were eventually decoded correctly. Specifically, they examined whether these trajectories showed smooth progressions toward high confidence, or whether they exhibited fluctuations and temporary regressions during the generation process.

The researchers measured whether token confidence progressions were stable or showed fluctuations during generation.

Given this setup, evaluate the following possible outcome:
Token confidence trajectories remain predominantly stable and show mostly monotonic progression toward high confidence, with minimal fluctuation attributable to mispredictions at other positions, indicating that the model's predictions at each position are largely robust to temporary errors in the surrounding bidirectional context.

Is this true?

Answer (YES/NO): NO